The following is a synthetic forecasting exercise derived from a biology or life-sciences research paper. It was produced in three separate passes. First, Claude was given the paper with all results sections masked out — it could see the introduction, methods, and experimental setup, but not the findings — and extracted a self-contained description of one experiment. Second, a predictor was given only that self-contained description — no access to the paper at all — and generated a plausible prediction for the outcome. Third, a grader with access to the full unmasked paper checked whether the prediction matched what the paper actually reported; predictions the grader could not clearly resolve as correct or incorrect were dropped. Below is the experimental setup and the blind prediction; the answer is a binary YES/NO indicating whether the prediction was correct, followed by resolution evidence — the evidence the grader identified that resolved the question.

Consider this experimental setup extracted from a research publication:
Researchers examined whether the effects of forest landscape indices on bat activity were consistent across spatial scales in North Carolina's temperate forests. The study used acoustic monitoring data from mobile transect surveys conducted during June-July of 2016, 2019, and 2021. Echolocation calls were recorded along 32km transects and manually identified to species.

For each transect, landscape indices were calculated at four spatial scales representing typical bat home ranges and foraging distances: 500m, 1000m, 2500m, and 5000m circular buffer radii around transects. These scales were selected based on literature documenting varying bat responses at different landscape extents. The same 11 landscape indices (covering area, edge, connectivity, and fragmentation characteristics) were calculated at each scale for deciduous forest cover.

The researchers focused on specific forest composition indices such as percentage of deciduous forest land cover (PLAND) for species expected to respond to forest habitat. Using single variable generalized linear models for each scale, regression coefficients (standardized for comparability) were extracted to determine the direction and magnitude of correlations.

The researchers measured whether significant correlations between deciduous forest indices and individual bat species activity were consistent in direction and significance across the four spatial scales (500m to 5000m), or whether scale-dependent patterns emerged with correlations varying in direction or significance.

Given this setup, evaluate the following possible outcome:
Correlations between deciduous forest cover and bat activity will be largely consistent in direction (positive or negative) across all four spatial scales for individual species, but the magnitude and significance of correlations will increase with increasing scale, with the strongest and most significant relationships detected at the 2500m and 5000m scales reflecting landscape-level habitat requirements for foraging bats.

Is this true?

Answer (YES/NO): NO